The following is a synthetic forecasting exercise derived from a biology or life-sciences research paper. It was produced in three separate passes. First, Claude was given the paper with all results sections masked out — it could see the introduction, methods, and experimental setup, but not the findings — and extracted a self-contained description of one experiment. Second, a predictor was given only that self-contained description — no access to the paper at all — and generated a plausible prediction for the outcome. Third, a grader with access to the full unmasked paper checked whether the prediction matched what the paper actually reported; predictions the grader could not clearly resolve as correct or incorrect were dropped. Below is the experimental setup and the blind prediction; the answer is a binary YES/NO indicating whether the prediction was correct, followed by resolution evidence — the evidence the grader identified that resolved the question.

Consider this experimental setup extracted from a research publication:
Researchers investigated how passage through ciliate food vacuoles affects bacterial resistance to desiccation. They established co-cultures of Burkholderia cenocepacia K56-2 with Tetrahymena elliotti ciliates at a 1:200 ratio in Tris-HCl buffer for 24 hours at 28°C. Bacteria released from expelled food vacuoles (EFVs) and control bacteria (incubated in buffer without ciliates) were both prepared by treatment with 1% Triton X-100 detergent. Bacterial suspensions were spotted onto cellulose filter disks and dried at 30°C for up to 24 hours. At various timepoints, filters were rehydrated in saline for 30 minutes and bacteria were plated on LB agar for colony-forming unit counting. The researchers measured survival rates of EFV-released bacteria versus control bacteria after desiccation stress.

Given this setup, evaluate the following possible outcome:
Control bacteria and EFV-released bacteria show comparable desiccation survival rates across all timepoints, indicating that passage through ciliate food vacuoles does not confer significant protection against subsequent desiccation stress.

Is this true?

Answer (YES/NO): NO